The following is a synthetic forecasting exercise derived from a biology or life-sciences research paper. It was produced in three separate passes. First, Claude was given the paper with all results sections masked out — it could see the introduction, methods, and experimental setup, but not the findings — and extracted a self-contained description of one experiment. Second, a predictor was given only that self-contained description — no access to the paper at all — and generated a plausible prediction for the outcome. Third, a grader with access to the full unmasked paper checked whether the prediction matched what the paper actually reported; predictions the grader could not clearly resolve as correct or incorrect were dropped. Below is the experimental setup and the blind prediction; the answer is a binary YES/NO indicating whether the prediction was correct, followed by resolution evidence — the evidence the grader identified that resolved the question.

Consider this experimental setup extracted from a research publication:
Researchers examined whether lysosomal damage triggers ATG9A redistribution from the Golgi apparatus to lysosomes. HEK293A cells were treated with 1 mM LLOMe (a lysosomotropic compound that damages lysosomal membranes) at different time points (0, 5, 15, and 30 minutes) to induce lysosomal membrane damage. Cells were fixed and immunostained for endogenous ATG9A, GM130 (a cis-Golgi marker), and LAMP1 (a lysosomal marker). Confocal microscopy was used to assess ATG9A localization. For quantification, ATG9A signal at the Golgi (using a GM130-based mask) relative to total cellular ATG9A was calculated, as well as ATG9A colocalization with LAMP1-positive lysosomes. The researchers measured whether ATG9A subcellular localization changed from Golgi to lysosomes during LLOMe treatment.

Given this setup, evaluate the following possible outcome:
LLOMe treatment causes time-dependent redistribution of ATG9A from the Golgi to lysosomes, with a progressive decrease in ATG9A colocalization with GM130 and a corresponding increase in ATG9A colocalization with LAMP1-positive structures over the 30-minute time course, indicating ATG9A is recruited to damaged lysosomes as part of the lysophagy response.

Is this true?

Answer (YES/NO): NO